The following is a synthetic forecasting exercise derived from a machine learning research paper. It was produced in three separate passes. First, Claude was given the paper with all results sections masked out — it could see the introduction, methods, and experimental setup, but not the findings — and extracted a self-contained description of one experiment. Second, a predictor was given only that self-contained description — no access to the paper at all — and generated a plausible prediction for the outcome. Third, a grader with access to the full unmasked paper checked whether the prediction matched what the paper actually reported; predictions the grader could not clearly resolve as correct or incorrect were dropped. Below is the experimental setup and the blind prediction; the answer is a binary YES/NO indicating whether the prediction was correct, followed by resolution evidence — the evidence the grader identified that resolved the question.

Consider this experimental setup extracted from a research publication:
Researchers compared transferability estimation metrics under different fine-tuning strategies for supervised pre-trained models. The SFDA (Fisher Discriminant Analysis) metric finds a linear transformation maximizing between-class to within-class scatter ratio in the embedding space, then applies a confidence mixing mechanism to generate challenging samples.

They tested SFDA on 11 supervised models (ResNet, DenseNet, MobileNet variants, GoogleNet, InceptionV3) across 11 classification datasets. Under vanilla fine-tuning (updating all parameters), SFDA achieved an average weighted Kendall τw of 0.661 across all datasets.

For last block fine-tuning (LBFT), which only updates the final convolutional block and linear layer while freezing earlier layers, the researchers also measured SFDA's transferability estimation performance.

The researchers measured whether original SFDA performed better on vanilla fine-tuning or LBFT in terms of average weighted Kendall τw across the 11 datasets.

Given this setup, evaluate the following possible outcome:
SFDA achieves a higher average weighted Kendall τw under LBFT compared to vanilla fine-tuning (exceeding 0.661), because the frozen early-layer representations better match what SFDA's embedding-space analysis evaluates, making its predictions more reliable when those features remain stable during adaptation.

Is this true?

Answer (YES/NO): NO